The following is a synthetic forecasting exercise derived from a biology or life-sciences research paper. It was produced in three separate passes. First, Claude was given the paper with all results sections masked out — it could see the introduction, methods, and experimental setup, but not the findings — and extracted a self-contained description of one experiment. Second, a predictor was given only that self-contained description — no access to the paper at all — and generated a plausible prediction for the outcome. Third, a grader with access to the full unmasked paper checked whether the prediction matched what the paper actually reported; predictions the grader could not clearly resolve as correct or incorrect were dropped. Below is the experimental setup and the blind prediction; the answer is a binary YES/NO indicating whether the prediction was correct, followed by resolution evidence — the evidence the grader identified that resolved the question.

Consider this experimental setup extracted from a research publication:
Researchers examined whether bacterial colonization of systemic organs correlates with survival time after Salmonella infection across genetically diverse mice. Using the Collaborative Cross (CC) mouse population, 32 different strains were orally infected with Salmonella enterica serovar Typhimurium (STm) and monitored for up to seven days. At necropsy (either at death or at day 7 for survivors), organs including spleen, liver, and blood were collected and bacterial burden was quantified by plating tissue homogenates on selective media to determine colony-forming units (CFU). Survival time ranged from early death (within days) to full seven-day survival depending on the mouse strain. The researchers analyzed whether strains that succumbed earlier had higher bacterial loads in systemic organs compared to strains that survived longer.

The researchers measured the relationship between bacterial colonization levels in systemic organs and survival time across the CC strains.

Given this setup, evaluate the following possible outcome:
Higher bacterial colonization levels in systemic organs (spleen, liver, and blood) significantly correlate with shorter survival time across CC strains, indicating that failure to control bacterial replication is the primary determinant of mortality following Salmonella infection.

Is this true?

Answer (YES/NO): NO